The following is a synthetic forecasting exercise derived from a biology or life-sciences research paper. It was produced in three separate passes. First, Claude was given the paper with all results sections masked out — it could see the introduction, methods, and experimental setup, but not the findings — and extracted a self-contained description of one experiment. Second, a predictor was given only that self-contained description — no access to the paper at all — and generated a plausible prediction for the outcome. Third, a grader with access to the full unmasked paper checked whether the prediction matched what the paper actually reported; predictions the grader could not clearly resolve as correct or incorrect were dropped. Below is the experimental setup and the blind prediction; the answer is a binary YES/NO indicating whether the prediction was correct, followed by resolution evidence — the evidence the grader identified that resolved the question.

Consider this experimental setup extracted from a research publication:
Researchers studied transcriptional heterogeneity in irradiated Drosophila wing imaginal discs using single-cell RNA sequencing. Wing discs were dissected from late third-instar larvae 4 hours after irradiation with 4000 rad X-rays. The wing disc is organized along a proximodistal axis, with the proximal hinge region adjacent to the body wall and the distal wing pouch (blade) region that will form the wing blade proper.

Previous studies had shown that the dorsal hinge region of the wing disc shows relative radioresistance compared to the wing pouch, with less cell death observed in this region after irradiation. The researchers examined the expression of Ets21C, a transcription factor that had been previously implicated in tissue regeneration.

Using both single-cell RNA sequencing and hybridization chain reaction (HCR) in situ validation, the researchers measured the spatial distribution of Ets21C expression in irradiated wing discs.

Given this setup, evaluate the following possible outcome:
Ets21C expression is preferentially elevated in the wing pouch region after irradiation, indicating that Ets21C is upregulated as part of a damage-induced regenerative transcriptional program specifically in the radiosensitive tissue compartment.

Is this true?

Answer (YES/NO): NO